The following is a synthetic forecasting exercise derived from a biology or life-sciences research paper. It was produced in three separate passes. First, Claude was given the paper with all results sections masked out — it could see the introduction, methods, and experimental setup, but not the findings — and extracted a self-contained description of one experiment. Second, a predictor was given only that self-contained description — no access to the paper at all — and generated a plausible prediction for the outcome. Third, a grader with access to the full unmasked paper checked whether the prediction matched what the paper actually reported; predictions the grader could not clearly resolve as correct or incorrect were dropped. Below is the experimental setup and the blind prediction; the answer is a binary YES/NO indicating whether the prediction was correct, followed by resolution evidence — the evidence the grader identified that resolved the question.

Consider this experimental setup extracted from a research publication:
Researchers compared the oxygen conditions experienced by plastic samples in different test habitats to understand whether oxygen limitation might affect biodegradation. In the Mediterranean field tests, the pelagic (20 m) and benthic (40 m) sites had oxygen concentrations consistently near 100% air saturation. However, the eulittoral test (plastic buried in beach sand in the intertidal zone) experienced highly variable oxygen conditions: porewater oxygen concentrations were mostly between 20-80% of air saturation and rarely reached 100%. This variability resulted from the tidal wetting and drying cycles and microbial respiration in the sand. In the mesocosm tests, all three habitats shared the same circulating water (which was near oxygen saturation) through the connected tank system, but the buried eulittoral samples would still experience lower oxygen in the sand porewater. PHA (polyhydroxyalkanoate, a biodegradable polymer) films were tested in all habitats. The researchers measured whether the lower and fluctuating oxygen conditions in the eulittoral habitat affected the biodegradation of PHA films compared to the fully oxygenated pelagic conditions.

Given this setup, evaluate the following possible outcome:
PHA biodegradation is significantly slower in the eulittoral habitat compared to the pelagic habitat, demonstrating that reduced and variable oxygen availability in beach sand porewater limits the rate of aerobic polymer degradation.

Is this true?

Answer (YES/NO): NO